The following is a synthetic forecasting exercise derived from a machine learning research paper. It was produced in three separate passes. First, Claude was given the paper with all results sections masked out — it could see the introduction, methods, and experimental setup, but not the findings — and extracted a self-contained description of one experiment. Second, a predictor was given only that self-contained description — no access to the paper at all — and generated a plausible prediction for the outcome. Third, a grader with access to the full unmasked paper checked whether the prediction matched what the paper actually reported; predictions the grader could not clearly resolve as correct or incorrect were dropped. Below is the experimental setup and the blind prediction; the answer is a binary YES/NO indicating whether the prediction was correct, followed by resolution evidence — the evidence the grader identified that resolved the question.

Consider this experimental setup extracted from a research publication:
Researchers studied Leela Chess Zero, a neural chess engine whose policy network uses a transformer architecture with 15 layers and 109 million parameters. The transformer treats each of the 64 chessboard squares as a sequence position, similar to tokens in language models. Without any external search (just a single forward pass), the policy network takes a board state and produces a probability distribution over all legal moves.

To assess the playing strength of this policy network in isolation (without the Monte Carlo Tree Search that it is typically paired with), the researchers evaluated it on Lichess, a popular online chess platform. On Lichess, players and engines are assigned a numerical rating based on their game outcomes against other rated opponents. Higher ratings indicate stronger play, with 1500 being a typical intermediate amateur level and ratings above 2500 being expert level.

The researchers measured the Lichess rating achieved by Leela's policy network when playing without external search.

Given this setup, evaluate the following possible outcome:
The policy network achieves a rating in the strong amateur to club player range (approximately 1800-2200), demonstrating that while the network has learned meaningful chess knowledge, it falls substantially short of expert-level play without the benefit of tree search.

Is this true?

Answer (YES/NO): NO